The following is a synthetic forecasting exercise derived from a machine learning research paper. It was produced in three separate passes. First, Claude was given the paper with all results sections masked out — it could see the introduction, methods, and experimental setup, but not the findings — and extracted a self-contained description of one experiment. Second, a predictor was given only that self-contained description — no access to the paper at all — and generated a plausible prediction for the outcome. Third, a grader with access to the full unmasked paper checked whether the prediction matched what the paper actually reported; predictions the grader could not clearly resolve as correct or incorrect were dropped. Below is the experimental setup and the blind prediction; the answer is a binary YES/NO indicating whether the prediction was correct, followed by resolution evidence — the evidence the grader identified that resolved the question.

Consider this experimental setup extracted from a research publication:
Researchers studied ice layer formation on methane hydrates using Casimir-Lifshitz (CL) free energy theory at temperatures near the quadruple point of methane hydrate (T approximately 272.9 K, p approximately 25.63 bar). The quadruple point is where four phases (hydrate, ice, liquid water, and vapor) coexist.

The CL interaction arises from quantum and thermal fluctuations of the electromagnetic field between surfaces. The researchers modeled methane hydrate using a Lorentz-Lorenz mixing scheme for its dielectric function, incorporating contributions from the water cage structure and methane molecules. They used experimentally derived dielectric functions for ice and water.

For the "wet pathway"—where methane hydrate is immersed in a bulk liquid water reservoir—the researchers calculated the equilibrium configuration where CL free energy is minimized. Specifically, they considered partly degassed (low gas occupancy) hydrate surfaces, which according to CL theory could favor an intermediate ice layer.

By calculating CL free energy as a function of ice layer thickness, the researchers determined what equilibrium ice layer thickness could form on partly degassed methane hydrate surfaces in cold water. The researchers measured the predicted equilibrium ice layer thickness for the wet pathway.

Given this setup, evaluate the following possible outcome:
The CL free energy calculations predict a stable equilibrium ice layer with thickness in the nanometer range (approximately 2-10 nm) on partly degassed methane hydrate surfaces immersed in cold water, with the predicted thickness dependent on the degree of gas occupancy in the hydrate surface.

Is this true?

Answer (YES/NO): NO